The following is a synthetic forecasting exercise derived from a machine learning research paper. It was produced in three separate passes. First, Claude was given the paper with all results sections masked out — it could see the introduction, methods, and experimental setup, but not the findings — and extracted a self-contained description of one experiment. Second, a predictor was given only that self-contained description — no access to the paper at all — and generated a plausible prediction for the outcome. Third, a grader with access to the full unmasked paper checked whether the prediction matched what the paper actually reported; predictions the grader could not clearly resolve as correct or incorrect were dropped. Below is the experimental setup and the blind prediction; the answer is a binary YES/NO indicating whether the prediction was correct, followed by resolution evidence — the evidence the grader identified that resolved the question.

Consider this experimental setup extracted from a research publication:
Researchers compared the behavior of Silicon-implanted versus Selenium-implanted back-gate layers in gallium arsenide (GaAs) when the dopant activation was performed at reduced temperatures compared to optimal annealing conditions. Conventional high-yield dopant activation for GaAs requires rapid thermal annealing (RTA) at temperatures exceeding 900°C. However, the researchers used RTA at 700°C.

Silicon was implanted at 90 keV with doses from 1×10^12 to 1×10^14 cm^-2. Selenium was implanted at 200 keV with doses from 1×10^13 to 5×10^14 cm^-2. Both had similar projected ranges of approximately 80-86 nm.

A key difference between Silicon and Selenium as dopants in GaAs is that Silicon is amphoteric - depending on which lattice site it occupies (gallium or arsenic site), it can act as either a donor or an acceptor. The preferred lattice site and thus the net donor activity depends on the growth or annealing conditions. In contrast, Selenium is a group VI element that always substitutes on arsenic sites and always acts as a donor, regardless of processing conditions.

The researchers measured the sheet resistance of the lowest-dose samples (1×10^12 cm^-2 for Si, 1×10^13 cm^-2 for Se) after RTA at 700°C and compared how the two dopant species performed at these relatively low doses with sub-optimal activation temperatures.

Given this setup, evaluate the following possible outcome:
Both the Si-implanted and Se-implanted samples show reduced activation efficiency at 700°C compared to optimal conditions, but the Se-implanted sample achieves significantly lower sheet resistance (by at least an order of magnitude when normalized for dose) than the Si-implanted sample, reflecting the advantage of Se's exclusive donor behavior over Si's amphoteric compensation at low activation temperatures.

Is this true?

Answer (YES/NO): NO